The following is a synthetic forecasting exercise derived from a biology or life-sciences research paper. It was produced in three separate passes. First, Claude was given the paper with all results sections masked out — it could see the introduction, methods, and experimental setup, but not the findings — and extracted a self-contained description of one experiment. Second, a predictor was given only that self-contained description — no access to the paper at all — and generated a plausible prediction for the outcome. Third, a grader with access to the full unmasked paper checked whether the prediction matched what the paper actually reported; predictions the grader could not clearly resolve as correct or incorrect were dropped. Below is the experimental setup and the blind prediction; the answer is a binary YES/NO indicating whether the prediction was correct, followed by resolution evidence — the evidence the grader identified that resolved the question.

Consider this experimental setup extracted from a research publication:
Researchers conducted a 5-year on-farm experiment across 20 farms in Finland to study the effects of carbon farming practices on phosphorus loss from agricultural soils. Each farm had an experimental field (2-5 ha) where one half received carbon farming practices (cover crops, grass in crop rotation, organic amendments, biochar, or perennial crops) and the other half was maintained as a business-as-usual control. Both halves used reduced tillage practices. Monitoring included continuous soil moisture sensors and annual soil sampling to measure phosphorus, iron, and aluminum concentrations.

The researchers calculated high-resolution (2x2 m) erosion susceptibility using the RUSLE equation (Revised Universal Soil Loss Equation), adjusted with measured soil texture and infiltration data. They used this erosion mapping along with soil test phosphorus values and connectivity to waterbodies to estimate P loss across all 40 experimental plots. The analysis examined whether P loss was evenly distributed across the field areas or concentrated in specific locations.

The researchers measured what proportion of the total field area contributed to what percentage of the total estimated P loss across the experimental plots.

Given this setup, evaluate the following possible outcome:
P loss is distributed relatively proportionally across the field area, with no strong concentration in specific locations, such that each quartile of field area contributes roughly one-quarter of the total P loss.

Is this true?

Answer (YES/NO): NO